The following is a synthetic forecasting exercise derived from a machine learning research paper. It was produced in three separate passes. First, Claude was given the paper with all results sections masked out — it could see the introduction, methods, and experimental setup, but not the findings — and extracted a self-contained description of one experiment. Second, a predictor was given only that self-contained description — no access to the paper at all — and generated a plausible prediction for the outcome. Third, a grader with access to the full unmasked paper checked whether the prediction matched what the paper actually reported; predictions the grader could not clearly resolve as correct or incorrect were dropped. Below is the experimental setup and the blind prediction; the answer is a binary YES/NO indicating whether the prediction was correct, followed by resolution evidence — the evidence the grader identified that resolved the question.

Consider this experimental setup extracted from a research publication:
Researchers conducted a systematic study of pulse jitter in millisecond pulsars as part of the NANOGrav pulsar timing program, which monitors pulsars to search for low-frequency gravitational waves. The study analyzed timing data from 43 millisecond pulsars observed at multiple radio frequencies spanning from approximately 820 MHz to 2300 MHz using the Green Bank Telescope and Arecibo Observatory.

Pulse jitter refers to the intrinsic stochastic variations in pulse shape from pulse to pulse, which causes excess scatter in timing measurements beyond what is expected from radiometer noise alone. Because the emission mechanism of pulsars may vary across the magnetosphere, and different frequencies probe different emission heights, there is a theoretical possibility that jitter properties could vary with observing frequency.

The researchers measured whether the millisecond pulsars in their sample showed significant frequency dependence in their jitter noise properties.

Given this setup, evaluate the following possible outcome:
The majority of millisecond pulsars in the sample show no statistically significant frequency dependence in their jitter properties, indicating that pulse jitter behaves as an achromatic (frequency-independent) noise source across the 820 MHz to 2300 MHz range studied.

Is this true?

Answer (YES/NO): NO